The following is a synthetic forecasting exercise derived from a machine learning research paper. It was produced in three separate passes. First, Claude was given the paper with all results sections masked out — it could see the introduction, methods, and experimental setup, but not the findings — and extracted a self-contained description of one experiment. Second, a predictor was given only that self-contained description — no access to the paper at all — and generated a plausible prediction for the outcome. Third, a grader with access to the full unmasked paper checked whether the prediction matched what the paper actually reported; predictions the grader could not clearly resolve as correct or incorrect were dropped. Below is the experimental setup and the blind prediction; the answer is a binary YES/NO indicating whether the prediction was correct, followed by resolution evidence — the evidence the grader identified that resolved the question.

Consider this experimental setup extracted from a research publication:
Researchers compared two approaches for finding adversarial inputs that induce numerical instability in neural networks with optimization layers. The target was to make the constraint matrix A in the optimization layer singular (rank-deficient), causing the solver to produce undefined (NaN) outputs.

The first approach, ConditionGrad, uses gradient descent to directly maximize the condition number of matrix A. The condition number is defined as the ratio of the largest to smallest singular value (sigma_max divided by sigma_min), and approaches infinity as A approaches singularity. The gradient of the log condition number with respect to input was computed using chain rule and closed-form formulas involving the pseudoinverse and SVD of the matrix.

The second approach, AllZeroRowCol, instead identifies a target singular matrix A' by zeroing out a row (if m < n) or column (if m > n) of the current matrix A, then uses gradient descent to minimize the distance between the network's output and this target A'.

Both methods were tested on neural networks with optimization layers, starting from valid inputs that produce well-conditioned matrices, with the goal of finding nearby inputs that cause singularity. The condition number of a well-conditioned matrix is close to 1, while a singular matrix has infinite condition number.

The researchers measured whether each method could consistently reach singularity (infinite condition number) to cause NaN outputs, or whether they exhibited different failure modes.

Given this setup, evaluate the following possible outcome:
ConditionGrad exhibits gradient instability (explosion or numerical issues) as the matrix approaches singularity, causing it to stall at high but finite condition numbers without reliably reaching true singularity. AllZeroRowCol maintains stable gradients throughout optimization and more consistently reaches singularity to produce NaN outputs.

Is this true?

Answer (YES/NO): NO